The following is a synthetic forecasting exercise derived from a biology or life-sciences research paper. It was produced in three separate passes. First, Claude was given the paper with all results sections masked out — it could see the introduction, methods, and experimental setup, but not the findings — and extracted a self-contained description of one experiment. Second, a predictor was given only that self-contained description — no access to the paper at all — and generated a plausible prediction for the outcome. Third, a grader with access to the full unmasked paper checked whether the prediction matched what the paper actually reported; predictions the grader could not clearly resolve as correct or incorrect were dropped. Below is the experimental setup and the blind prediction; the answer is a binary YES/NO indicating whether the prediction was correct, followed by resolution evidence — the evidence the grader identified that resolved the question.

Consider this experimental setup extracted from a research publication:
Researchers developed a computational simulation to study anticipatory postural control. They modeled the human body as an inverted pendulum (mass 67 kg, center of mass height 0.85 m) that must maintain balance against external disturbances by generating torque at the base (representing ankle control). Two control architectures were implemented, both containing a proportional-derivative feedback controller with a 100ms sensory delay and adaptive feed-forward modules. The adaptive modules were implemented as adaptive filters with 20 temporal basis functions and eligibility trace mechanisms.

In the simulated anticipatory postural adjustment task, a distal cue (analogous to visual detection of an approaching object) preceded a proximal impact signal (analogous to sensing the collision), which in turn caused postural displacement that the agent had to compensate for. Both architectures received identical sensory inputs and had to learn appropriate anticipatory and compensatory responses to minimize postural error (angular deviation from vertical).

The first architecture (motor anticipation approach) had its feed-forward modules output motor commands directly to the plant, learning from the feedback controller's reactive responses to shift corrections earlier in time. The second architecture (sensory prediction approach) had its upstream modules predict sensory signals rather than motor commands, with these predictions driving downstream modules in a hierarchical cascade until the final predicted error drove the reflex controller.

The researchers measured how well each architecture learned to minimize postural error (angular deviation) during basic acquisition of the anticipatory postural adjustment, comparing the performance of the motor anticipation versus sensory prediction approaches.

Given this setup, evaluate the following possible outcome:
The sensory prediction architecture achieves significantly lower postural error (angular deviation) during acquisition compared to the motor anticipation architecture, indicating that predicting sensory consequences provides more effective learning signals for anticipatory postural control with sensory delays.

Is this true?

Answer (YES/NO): NO